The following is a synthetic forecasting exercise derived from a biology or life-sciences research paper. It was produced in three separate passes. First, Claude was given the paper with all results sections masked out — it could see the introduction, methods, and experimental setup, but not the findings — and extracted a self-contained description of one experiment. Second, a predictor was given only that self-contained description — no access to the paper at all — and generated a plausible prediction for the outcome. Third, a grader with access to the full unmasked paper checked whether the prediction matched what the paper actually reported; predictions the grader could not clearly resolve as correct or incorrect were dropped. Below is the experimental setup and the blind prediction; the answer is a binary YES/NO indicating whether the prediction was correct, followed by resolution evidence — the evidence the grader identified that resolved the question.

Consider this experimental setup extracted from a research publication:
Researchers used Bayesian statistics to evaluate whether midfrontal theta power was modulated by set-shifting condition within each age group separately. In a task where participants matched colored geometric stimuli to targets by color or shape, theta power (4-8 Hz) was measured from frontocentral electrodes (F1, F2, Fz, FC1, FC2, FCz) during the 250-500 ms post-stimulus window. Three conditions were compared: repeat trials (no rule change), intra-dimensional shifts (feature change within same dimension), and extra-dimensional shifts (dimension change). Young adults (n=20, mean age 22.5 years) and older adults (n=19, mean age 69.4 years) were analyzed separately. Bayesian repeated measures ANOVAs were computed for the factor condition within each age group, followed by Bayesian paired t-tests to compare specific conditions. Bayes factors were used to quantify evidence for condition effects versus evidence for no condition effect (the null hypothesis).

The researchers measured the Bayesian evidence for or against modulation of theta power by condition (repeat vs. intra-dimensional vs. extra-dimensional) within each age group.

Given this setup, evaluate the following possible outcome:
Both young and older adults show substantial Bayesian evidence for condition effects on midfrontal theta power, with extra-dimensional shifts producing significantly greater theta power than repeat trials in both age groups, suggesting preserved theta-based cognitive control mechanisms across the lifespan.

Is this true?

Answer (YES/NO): NO